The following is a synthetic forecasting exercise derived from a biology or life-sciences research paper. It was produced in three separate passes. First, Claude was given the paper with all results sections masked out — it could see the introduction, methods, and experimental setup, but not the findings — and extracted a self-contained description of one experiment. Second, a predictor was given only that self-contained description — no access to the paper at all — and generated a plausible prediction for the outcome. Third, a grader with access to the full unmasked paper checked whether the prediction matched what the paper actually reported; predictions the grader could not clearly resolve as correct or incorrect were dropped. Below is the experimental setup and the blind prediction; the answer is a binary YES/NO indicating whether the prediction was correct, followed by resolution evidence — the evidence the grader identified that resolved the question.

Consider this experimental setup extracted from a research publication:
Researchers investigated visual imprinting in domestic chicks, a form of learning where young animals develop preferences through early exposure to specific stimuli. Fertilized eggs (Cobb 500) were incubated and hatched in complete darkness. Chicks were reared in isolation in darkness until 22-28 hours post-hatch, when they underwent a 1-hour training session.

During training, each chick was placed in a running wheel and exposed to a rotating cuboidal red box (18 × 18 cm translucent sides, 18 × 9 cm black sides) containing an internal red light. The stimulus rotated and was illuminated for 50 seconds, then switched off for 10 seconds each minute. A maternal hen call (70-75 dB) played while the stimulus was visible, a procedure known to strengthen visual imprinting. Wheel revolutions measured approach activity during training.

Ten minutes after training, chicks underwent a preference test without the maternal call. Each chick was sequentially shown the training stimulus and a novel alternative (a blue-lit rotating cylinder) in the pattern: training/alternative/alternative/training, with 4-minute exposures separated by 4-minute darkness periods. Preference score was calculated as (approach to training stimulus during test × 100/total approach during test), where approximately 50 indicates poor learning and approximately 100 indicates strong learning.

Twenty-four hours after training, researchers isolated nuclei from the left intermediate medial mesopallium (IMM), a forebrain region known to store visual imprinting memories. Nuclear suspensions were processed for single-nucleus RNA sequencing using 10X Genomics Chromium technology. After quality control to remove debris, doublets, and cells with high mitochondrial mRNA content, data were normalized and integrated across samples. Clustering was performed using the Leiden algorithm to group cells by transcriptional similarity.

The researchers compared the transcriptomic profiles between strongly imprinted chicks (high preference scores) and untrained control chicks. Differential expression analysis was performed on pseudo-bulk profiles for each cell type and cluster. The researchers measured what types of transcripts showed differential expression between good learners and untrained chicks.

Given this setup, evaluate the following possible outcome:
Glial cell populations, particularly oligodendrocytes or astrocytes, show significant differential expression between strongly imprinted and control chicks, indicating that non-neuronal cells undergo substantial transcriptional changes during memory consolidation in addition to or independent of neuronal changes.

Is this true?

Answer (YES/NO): YES